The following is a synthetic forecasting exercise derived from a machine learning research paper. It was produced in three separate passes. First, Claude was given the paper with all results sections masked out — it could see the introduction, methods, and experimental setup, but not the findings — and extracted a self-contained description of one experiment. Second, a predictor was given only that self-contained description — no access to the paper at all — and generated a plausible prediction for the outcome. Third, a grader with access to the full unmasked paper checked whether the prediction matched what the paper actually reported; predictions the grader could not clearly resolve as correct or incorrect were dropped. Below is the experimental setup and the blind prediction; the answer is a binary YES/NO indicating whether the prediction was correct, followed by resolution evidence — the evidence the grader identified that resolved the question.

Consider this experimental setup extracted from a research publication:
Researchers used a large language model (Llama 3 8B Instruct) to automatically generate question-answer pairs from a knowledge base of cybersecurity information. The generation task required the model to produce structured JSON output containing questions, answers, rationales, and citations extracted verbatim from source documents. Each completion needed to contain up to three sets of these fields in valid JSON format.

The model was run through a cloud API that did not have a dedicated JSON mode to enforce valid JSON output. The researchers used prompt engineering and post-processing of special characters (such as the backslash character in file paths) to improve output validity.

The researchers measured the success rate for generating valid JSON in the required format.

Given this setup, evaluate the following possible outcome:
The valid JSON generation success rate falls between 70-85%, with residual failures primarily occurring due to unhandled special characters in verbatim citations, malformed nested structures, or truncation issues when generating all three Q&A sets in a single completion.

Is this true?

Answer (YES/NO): NO